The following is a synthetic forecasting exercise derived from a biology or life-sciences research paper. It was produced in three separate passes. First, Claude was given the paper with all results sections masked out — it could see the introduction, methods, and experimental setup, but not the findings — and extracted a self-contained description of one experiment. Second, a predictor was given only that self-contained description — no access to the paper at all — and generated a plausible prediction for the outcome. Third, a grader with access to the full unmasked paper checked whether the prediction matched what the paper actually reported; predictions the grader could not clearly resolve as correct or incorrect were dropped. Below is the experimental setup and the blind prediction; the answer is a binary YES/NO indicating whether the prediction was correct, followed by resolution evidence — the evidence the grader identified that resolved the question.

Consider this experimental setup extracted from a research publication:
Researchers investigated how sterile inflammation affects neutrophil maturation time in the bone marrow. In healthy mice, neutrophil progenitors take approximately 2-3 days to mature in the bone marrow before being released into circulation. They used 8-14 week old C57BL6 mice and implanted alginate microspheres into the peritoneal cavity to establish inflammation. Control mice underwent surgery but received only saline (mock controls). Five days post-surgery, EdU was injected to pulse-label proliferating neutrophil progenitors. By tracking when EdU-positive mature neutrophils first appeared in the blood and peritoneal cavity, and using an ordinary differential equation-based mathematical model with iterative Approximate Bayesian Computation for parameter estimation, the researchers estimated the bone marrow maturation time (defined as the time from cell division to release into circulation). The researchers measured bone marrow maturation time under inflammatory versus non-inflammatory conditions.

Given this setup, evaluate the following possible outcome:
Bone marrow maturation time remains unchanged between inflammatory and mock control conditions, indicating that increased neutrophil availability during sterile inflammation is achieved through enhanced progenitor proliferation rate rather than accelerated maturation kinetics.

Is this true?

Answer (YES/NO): NO